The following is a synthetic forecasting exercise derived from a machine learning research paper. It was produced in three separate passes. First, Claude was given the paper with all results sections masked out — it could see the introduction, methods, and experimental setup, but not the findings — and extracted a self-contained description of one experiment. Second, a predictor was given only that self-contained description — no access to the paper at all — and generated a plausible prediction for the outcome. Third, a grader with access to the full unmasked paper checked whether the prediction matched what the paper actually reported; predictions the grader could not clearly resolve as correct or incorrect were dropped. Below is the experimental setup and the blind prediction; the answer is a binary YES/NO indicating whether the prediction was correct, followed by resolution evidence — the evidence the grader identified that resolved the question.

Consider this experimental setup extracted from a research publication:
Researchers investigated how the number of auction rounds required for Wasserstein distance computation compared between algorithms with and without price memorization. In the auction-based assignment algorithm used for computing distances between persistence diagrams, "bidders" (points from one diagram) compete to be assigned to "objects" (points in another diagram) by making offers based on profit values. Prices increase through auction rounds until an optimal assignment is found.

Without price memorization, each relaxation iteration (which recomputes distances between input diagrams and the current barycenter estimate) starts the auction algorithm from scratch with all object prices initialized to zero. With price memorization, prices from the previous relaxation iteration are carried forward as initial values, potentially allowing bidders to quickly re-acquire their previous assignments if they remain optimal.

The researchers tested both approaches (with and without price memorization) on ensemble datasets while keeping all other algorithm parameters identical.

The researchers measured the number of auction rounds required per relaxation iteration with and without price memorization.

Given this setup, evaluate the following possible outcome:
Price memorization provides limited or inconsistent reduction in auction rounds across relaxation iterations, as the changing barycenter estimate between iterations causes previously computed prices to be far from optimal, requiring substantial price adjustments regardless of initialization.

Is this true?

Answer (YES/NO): NO